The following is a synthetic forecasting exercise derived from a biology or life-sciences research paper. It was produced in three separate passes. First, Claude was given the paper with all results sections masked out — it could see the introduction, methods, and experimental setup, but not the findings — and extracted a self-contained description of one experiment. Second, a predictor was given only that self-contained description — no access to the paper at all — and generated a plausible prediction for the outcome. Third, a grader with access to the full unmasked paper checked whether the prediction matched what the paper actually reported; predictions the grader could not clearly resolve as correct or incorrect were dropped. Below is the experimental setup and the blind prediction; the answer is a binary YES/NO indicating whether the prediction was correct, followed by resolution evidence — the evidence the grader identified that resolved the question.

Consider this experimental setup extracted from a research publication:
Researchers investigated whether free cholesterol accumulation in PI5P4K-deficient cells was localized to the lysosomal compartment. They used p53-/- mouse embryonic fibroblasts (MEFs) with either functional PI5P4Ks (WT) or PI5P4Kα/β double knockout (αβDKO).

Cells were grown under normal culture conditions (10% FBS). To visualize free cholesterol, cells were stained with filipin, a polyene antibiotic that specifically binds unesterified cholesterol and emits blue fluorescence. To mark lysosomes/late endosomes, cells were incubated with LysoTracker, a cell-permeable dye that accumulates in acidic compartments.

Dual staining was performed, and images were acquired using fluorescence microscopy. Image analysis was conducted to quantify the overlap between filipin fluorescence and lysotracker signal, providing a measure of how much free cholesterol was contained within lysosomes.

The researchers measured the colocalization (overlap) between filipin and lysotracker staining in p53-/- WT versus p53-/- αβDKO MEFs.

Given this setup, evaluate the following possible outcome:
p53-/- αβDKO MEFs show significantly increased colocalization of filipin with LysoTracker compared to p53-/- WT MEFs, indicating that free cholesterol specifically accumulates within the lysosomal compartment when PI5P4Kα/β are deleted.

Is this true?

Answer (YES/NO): YES